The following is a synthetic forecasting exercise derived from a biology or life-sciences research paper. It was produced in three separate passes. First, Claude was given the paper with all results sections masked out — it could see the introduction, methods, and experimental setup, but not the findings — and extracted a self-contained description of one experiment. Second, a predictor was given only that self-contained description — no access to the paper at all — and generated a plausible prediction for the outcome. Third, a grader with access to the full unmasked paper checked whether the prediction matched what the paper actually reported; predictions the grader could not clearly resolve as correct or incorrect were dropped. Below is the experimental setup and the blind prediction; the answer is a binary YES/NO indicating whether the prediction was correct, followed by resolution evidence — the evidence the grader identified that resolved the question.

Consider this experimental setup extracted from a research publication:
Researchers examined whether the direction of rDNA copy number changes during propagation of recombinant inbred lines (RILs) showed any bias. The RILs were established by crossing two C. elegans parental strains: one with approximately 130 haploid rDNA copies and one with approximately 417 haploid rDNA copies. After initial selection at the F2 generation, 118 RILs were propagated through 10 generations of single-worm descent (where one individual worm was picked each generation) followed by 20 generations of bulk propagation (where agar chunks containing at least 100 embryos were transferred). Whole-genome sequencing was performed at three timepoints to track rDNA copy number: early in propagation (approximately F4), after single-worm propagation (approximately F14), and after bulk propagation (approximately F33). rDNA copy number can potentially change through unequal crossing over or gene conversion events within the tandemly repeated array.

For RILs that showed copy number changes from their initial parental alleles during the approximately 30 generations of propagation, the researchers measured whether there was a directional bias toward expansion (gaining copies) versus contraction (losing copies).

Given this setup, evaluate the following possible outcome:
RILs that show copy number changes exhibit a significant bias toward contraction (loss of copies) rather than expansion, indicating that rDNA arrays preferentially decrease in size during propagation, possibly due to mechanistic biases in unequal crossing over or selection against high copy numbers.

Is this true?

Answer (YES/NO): NO